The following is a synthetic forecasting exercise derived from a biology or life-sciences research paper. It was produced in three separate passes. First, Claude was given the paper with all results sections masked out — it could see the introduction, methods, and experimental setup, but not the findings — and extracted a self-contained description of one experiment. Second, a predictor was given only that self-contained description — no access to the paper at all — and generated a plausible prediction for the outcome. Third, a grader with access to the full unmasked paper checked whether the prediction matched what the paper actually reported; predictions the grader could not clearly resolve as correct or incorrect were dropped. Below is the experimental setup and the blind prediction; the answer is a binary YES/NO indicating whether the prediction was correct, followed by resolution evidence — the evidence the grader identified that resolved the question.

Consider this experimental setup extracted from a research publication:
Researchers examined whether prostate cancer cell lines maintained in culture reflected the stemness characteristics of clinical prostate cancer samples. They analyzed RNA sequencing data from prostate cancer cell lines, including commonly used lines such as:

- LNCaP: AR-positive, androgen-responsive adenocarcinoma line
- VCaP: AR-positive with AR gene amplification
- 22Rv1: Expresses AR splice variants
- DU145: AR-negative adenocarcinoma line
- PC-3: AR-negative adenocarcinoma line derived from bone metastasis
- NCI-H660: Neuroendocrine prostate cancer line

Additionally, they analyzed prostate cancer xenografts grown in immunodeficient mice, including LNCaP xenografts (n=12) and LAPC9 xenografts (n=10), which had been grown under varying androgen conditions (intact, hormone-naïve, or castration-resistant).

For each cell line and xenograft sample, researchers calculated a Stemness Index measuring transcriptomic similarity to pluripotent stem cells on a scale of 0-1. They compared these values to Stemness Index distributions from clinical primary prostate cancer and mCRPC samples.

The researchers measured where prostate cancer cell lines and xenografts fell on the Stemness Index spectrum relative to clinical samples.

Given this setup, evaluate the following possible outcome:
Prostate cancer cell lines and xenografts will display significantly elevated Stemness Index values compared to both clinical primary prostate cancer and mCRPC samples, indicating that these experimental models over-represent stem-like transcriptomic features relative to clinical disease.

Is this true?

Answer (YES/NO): YES